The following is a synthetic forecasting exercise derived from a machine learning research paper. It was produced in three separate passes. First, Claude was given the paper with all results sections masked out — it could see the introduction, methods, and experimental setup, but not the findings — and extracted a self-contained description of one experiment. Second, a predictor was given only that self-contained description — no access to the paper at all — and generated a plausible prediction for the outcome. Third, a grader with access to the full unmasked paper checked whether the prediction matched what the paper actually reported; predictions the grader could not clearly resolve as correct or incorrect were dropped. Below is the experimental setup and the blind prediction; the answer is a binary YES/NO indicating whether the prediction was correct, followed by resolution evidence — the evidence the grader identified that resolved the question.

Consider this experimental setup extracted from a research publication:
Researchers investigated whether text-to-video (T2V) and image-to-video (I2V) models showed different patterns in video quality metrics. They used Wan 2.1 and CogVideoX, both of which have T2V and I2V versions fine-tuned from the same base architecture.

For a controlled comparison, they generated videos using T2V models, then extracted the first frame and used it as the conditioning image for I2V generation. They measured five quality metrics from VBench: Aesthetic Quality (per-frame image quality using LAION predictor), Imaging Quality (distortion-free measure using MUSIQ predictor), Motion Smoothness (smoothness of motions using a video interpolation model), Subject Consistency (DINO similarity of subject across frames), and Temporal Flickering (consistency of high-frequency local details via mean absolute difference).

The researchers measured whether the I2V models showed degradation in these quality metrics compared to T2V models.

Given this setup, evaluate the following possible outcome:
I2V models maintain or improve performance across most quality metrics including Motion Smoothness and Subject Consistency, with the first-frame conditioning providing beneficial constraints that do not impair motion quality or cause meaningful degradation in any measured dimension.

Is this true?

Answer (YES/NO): NO